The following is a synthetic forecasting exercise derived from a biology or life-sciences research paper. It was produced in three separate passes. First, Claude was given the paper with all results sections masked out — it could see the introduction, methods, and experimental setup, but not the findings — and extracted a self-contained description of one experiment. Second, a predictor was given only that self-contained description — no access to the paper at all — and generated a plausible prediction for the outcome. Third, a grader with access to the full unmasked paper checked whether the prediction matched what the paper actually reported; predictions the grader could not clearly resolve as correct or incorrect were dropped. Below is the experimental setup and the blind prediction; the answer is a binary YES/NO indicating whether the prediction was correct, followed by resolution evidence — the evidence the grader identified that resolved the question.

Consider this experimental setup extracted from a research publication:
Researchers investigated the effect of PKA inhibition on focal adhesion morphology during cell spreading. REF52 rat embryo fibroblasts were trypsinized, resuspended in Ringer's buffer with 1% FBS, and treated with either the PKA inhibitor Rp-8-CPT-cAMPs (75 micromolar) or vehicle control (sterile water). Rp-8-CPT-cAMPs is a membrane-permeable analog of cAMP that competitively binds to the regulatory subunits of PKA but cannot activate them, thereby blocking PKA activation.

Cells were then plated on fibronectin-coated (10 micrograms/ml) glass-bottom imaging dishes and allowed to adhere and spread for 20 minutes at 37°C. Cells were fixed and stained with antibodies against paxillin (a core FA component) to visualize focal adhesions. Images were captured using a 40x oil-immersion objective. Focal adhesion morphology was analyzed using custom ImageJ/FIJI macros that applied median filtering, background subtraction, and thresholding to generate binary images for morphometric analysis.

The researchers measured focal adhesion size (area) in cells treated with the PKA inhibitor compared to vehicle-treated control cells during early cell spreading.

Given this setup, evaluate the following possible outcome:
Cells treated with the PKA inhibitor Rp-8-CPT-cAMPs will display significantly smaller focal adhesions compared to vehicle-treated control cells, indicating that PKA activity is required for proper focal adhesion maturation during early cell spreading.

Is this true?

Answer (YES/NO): NO